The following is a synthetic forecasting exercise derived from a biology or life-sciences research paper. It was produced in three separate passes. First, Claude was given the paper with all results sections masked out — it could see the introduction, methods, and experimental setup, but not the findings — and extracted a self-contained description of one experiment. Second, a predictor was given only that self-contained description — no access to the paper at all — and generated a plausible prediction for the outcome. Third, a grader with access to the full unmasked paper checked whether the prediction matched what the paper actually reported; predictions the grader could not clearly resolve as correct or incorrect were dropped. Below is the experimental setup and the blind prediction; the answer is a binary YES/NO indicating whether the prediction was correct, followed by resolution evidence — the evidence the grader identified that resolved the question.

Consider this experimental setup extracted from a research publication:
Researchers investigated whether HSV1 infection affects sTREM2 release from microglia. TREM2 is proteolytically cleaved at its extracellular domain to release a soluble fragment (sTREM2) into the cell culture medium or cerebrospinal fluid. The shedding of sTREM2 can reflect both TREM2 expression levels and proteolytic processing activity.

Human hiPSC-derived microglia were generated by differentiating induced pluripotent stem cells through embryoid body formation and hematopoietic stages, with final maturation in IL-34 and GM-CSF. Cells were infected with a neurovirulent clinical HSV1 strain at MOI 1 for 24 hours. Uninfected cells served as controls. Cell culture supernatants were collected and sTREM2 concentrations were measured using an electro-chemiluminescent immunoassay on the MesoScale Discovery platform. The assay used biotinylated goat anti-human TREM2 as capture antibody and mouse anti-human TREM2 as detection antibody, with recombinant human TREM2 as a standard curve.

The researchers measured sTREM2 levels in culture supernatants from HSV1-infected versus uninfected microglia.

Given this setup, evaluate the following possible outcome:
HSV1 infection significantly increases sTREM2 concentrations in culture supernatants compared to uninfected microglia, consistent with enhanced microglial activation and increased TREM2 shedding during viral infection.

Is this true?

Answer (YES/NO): NO